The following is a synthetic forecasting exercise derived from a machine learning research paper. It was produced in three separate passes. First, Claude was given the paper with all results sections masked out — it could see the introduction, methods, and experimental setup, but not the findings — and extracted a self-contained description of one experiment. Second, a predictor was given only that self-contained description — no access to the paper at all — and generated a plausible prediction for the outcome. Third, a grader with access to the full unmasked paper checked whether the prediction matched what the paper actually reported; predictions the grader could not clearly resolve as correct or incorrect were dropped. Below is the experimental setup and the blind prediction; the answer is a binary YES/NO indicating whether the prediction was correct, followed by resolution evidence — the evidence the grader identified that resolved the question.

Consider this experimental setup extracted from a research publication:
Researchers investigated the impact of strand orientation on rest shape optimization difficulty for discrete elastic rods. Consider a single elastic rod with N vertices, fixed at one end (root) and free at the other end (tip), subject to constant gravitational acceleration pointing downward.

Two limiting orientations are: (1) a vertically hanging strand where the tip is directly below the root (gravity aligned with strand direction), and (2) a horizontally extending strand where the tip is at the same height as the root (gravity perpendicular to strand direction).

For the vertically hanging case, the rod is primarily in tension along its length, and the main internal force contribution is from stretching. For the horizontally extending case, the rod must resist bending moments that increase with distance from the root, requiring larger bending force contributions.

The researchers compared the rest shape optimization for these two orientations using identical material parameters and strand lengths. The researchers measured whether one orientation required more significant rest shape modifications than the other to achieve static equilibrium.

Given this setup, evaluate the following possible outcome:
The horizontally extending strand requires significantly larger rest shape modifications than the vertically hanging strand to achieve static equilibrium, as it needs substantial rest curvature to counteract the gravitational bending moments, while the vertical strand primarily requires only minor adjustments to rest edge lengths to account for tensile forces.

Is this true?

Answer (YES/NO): YES